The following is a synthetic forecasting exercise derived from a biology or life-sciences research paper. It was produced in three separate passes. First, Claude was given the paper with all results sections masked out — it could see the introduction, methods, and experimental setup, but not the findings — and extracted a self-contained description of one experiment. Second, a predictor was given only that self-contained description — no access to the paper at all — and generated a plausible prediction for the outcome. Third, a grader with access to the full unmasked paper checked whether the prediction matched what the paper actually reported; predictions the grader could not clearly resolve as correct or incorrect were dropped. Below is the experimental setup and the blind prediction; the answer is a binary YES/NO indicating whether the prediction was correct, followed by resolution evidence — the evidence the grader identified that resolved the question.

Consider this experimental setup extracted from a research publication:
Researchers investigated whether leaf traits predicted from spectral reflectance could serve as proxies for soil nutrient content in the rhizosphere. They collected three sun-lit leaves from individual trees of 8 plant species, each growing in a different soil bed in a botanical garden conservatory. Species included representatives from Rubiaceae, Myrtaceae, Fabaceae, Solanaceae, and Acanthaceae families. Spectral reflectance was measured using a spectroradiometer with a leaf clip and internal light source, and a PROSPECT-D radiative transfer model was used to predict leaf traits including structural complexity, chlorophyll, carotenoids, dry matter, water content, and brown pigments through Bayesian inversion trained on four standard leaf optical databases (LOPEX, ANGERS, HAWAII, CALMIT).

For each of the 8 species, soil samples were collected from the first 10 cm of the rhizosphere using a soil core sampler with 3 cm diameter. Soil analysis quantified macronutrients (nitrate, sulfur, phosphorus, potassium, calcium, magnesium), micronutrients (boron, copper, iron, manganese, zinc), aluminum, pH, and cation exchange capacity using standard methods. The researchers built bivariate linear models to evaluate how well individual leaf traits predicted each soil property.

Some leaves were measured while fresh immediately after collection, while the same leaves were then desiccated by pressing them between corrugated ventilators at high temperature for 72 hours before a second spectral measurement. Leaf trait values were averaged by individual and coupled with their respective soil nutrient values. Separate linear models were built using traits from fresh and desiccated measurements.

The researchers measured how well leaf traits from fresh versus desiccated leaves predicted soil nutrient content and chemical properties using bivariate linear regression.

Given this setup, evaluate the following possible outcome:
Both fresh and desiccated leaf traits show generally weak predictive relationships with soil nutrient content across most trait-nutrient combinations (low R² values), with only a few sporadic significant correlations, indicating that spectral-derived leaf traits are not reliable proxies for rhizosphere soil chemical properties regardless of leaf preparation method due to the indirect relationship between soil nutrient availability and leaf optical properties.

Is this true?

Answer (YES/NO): NO